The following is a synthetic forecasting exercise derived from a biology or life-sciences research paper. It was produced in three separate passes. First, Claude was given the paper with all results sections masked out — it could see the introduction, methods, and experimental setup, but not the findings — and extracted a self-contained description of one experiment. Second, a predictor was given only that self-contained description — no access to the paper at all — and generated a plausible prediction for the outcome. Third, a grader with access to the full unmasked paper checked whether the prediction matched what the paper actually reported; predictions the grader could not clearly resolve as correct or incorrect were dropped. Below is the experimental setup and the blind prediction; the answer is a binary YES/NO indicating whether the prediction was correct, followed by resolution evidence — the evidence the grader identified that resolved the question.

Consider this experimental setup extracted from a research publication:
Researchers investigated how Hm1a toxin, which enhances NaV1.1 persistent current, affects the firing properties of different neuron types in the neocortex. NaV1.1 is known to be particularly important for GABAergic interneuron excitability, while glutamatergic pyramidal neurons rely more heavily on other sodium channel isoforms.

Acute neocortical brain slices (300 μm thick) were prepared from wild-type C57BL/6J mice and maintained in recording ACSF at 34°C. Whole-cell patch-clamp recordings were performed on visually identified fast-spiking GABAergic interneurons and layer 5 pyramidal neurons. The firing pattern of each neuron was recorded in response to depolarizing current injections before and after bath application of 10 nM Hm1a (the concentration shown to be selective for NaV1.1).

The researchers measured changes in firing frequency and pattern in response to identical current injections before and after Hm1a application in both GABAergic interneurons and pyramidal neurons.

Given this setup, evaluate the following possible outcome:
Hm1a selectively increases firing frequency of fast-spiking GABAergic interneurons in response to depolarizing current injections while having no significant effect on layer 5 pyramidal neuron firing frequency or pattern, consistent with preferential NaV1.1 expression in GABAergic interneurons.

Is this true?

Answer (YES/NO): YES